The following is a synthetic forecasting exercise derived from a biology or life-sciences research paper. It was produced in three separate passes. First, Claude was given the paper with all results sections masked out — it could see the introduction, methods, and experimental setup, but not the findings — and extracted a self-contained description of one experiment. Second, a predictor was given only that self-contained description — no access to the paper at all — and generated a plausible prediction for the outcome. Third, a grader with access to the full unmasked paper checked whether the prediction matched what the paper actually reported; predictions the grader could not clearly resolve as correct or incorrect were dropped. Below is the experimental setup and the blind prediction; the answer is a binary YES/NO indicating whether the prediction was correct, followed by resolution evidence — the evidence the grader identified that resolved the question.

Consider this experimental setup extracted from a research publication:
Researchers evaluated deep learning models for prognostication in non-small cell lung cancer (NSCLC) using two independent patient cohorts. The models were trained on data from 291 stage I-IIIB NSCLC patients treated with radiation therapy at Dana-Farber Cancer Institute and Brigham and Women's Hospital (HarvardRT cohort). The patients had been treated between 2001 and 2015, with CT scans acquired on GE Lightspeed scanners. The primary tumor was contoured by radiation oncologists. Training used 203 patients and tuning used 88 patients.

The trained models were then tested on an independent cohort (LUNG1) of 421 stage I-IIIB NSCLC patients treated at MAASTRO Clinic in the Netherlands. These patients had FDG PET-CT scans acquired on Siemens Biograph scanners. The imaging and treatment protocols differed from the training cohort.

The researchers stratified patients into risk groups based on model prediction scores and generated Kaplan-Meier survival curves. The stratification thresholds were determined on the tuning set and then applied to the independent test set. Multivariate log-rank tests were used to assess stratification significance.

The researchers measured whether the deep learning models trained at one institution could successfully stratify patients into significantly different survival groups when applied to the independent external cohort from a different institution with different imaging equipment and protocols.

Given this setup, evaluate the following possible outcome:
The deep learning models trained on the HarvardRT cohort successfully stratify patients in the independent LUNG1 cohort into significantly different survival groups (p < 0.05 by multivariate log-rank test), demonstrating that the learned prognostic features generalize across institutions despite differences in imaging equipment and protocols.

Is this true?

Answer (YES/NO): YES